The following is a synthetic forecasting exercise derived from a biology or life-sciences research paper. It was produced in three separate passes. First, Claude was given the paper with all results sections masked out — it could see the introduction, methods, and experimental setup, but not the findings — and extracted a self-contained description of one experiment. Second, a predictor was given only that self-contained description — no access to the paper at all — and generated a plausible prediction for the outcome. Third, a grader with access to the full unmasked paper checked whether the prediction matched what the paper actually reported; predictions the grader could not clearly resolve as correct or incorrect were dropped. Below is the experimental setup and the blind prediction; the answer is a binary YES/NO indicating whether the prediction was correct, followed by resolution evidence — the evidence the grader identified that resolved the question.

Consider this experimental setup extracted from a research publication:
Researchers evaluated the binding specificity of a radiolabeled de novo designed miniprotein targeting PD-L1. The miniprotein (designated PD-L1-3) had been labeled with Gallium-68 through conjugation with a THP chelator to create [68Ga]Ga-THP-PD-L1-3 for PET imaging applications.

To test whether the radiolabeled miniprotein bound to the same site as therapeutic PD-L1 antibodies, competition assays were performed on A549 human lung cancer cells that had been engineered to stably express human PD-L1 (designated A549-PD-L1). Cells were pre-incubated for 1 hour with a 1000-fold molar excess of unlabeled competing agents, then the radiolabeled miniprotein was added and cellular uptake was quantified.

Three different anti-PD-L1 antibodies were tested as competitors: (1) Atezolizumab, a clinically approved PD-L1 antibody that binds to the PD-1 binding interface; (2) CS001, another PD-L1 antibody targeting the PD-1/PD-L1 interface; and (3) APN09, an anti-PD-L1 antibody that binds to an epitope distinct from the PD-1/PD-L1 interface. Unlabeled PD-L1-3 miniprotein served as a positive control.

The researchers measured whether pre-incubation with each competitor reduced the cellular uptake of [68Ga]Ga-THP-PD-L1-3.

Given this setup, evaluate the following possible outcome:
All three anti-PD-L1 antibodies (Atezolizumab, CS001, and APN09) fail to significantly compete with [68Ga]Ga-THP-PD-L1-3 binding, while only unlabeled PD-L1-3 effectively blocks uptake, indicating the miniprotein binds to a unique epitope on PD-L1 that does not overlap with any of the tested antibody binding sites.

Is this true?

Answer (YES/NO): NO